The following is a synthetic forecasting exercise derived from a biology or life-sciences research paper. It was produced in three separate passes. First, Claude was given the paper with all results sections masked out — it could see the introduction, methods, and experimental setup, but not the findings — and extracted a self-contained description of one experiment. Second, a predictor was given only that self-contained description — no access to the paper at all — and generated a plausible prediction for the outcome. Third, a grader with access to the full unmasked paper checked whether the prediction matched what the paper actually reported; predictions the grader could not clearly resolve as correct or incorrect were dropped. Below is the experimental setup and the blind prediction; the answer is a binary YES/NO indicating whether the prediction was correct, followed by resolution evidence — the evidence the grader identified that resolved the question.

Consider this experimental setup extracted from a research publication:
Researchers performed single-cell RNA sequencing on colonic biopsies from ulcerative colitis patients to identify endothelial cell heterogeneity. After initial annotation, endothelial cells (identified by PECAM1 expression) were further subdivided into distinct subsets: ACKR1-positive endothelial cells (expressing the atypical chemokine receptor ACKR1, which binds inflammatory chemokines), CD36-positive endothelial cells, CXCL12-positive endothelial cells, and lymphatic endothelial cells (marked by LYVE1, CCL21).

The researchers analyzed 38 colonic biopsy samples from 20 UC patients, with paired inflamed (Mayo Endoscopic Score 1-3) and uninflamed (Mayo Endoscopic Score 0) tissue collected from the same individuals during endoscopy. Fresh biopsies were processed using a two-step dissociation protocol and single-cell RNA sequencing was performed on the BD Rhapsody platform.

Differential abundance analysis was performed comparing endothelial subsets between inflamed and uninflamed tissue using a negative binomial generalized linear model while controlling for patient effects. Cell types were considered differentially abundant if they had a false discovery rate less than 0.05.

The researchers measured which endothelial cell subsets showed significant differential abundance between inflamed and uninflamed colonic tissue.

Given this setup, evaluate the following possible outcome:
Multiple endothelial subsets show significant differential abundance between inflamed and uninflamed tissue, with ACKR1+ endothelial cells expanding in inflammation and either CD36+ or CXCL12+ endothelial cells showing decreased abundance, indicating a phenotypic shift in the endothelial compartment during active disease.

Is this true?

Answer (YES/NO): NO